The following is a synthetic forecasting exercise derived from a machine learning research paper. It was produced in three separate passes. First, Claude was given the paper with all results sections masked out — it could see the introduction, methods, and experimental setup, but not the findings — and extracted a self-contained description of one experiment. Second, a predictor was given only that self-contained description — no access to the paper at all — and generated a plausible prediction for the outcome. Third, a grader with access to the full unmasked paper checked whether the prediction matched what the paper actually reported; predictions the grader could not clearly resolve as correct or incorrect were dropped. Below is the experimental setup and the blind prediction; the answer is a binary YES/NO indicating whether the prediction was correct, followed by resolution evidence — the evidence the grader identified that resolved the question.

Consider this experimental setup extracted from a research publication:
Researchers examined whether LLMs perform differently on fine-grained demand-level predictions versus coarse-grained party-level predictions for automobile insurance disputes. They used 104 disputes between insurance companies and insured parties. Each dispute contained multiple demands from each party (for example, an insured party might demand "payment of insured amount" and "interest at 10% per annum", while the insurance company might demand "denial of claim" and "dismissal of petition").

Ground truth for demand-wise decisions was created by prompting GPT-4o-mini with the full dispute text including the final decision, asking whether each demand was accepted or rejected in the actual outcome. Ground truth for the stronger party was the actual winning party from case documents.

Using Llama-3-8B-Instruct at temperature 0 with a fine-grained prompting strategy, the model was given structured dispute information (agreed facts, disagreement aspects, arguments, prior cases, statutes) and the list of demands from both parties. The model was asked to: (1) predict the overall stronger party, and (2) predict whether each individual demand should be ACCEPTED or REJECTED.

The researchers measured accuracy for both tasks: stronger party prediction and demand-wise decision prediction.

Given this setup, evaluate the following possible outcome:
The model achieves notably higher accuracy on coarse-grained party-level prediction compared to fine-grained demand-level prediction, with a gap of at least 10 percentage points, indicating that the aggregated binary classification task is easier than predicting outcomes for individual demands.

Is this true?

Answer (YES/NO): NO